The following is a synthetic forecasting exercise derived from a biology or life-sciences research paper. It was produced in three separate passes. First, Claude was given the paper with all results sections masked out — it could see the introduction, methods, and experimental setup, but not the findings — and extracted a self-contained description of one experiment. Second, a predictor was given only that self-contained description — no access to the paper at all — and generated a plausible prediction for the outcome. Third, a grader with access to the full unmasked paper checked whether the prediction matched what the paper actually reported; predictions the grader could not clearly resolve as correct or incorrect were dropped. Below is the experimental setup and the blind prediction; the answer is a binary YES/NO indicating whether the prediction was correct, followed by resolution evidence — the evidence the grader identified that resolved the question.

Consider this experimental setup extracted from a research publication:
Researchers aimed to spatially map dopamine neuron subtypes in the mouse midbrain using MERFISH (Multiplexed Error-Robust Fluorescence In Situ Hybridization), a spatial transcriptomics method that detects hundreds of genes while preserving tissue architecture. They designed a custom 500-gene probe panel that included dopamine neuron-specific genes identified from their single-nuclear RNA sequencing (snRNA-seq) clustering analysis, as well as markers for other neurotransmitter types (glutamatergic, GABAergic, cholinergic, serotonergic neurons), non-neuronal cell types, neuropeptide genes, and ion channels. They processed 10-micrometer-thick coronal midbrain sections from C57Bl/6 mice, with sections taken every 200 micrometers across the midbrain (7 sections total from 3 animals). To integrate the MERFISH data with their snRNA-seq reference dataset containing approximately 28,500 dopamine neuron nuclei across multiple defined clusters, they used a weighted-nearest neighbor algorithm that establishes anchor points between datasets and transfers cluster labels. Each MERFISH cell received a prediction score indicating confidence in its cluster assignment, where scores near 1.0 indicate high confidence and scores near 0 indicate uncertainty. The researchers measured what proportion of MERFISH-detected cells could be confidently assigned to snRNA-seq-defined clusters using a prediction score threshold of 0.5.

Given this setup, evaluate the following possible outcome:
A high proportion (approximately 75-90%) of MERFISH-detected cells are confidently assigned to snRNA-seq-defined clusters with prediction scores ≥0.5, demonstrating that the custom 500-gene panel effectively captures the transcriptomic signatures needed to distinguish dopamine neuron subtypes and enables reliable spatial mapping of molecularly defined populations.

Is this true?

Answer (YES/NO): NO